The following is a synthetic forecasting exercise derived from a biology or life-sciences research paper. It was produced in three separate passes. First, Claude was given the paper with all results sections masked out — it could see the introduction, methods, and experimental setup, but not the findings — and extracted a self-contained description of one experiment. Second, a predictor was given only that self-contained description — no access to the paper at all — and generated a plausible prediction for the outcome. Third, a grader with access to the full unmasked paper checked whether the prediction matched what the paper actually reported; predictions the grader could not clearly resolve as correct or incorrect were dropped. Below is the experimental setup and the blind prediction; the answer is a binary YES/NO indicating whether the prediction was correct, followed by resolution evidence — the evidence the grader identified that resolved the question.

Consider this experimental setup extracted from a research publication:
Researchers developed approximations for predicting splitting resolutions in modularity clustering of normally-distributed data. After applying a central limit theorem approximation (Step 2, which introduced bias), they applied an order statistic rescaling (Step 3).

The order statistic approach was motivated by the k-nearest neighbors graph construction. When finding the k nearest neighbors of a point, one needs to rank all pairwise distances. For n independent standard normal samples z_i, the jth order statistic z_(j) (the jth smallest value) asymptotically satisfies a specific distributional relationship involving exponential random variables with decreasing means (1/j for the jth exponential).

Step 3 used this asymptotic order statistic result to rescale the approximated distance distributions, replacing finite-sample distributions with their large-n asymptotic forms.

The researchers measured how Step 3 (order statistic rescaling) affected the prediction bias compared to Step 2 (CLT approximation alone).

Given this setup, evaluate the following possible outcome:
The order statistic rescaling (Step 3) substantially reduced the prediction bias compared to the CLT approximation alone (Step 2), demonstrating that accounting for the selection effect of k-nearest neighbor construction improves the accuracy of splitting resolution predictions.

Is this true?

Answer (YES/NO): YES